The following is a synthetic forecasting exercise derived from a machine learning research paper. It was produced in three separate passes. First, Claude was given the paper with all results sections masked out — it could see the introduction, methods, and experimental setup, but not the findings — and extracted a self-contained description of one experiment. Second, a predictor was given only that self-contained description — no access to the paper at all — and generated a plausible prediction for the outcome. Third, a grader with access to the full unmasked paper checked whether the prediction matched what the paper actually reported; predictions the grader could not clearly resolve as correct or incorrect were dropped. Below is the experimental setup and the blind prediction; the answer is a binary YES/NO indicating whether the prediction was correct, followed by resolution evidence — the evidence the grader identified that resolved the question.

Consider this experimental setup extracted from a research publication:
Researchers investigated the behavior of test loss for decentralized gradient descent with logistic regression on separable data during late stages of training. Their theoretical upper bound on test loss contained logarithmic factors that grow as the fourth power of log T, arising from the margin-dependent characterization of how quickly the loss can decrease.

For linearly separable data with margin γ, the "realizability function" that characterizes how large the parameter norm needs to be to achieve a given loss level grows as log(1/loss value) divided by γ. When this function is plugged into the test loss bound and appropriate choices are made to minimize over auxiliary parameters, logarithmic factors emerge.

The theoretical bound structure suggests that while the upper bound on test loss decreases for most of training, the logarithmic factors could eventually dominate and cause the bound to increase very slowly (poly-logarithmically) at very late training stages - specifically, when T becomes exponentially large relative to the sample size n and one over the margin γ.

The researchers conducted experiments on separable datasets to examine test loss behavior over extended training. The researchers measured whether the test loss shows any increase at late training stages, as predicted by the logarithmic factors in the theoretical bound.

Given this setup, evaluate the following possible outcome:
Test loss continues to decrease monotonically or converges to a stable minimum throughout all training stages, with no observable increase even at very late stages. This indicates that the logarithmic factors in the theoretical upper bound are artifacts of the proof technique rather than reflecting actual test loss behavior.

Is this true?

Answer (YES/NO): NO